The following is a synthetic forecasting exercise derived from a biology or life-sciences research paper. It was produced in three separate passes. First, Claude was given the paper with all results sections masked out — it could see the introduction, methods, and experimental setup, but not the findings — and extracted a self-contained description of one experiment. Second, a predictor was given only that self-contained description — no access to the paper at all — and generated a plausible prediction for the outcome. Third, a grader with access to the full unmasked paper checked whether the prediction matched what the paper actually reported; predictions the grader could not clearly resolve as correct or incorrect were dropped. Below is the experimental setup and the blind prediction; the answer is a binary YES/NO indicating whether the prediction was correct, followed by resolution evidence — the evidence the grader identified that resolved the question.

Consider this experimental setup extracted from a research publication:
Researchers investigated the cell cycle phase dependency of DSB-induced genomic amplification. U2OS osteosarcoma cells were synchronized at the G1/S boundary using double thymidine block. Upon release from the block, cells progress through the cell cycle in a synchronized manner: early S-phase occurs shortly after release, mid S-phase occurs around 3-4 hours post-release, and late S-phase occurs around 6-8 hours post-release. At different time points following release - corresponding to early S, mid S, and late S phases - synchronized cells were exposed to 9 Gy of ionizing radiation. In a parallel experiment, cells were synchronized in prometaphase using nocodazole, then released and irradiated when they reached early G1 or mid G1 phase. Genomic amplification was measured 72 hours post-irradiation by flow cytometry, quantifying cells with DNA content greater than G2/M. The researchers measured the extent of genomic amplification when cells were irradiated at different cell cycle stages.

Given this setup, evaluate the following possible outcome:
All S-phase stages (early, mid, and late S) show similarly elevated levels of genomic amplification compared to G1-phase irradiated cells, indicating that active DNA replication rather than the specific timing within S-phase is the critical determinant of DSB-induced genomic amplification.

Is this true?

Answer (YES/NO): NO